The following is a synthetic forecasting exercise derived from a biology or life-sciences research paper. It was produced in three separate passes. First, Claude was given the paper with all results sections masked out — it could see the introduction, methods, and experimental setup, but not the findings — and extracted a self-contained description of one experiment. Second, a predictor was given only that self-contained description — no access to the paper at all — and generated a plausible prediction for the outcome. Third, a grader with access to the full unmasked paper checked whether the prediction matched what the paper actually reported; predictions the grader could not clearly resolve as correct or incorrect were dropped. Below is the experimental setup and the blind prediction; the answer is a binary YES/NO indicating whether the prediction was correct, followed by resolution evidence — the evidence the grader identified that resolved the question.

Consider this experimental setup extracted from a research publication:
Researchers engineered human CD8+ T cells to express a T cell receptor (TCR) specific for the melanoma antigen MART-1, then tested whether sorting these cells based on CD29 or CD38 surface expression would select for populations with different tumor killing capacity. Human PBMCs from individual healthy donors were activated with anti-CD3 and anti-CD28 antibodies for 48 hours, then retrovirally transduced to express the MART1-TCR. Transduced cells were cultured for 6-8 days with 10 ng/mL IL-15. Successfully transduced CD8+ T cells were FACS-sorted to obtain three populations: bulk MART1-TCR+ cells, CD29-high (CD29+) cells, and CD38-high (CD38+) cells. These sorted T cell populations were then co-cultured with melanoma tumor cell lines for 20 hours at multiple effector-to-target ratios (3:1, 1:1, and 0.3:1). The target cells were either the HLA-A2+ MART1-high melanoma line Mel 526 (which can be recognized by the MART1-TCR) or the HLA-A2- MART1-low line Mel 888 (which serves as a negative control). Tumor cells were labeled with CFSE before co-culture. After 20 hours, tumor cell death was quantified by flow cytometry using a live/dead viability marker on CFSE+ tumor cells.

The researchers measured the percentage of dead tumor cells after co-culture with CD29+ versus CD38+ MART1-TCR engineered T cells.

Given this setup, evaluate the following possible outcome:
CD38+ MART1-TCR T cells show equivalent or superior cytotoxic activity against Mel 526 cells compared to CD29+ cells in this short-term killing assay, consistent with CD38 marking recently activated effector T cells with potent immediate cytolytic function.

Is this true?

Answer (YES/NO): NO